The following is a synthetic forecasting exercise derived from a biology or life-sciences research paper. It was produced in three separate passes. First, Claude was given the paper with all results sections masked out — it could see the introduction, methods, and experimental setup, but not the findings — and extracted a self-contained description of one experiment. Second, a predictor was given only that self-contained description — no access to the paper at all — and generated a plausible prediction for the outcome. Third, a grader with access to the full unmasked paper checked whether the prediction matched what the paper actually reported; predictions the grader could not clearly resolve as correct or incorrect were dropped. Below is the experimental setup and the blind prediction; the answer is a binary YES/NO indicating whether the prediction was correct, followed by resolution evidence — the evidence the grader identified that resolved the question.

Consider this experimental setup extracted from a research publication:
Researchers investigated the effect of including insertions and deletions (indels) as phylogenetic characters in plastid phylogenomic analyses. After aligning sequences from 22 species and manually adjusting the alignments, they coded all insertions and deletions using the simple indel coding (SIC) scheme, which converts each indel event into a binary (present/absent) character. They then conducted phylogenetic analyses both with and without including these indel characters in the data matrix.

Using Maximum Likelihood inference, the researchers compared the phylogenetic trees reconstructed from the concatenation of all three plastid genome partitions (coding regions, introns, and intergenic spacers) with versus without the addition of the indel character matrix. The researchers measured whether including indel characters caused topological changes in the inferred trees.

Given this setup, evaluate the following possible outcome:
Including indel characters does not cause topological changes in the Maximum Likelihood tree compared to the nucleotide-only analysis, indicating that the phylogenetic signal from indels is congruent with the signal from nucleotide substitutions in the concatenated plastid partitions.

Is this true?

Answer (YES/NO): YES